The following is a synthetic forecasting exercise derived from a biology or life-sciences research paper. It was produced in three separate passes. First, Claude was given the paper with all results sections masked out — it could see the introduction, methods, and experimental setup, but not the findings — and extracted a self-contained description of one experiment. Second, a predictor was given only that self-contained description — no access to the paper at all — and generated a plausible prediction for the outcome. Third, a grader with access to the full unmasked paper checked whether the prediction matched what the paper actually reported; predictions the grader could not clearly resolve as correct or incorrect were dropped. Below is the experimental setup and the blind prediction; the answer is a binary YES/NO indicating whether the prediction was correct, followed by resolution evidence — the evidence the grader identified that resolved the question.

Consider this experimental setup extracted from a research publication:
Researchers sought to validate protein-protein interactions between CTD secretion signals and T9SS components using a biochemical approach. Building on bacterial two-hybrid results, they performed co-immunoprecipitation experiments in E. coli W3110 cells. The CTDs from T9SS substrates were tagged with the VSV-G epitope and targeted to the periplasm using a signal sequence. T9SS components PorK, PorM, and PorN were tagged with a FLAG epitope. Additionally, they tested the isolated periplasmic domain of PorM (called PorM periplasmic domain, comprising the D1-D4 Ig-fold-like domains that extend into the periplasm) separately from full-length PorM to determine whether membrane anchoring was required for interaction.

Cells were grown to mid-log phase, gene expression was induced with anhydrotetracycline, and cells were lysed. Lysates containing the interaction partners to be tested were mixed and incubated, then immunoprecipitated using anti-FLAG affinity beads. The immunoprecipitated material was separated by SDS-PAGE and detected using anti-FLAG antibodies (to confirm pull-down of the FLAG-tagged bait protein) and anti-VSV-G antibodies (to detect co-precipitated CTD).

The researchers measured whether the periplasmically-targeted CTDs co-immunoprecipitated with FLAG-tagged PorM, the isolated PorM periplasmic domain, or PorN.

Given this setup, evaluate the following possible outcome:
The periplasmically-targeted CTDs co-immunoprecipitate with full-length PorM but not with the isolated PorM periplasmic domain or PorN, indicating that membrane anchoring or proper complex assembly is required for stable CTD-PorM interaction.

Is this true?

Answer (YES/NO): NO